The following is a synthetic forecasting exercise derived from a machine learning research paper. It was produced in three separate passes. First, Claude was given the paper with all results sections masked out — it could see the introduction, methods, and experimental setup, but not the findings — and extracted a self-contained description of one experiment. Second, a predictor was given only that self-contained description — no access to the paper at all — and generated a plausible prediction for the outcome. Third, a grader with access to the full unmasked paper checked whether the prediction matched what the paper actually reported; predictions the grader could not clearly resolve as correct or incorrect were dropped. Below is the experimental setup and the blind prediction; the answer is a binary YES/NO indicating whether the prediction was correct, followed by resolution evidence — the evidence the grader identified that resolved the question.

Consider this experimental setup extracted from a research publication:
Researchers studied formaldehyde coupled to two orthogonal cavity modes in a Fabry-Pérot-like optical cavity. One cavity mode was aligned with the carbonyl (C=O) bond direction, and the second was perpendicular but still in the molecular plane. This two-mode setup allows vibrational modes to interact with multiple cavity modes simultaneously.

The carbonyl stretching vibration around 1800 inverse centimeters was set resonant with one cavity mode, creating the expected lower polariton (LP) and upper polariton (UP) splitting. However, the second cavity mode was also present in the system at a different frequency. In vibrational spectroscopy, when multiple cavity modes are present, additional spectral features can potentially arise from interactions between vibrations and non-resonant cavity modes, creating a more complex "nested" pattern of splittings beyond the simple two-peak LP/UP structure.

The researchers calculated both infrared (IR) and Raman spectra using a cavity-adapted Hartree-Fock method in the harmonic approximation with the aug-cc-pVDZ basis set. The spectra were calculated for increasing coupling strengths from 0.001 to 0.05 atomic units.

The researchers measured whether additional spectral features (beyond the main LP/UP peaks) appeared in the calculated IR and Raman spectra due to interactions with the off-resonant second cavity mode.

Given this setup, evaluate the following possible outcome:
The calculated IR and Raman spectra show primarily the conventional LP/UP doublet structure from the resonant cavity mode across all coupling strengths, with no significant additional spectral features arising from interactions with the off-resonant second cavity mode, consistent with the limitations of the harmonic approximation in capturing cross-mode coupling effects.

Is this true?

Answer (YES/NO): NO